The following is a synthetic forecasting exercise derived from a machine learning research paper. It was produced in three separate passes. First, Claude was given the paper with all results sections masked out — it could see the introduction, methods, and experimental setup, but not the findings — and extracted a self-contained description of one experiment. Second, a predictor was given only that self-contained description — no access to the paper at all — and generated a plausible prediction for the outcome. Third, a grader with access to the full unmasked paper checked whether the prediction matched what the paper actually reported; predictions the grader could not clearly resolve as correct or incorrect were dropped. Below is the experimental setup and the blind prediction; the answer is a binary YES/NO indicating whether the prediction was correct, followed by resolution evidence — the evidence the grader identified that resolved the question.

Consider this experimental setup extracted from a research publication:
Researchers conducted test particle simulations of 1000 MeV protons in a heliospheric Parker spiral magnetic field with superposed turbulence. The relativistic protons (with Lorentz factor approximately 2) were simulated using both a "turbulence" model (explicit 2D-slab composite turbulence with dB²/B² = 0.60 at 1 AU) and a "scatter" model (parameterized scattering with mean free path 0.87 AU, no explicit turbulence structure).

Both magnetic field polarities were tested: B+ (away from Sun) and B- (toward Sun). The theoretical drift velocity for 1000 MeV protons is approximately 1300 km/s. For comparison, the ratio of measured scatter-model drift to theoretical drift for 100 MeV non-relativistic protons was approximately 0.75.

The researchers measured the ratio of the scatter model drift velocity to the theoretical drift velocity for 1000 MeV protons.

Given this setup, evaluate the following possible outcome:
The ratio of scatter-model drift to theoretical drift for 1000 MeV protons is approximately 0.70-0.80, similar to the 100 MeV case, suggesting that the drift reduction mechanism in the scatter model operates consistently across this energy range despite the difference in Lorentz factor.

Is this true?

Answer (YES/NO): NO